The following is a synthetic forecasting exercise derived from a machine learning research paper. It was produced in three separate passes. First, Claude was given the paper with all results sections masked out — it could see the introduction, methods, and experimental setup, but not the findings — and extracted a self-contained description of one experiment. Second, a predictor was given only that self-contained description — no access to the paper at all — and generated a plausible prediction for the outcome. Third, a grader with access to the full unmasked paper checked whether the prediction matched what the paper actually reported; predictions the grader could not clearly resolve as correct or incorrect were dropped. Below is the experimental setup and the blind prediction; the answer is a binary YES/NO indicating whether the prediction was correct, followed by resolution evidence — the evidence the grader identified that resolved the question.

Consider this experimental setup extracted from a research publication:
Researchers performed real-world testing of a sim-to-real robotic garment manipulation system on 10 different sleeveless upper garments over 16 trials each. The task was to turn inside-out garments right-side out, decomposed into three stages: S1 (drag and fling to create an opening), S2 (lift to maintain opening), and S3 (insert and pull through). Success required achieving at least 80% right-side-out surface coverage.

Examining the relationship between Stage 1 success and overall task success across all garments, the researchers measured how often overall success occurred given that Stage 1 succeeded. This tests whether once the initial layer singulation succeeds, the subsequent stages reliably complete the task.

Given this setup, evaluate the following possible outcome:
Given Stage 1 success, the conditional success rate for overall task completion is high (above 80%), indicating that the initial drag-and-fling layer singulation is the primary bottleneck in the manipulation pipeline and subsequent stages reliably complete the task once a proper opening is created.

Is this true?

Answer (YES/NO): NO